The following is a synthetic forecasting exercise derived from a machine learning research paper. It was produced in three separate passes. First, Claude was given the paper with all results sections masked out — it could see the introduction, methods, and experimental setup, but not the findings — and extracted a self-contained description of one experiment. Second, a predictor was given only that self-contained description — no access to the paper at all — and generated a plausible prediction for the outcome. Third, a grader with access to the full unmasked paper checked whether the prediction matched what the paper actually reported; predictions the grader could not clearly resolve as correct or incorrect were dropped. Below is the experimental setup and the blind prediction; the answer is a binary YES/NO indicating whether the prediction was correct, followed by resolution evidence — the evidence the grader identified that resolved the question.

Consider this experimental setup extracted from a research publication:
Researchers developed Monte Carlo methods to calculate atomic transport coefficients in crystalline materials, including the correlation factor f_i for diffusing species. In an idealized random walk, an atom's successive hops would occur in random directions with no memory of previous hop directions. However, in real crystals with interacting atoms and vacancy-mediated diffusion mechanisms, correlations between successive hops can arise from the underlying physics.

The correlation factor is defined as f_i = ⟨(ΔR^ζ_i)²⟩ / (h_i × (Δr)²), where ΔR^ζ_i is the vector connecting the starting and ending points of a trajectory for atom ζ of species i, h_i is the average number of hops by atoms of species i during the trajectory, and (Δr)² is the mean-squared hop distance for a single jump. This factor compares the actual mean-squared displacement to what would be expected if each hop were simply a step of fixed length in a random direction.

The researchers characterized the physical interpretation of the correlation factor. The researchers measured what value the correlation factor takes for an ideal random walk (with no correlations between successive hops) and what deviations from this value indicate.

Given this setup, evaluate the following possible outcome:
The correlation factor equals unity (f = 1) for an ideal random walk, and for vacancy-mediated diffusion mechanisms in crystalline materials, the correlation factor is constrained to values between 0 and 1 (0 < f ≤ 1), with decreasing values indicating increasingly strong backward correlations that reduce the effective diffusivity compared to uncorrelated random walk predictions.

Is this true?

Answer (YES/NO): NO